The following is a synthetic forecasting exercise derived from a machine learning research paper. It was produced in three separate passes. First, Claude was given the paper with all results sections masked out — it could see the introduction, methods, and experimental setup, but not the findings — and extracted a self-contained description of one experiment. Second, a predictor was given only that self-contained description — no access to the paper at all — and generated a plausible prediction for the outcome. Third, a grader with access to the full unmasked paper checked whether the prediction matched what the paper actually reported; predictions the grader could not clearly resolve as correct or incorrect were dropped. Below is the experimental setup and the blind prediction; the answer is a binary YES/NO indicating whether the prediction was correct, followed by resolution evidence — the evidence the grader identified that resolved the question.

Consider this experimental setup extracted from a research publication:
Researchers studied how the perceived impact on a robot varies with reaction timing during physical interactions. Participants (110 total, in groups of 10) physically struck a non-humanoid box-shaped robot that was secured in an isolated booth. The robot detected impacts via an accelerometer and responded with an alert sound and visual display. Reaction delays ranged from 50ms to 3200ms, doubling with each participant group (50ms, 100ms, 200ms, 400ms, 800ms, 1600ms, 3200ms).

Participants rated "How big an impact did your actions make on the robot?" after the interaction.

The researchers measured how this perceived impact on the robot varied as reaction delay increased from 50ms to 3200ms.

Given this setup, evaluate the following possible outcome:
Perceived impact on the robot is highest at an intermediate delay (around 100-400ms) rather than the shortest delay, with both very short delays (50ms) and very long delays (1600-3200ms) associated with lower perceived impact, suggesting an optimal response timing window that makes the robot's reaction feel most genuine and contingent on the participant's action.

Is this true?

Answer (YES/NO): YES